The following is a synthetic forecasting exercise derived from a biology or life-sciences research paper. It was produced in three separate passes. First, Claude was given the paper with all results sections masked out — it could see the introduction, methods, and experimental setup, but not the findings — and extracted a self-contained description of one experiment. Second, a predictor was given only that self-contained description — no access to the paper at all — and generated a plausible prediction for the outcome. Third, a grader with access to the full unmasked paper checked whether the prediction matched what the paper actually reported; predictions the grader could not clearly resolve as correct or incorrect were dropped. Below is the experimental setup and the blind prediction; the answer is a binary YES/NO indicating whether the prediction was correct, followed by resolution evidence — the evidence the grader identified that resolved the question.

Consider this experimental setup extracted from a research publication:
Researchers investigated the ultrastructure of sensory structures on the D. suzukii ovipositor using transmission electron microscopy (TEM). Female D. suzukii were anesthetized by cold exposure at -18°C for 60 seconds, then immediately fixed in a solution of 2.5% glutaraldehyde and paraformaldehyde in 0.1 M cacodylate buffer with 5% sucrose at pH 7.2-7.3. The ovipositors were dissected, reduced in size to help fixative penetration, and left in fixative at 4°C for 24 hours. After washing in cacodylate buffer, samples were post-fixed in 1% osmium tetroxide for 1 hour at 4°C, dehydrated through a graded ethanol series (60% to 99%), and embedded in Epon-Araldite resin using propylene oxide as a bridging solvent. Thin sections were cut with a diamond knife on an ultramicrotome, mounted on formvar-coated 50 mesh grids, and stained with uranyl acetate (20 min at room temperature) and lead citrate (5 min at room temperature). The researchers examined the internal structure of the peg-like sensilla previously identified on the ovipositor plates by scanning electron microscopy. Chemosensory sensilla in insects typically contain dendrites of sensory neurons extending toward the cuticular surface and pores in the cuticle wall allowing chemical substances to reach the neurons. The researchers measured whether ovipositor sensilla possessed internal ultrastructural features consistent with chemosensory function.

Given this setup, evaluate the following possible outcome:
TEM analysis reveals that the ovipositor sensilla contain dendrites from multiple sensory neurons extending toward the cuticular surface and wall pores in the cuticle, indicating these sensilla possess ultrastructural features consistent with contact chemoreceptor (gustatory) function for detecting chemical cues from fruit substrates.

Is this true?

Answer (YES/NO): NO